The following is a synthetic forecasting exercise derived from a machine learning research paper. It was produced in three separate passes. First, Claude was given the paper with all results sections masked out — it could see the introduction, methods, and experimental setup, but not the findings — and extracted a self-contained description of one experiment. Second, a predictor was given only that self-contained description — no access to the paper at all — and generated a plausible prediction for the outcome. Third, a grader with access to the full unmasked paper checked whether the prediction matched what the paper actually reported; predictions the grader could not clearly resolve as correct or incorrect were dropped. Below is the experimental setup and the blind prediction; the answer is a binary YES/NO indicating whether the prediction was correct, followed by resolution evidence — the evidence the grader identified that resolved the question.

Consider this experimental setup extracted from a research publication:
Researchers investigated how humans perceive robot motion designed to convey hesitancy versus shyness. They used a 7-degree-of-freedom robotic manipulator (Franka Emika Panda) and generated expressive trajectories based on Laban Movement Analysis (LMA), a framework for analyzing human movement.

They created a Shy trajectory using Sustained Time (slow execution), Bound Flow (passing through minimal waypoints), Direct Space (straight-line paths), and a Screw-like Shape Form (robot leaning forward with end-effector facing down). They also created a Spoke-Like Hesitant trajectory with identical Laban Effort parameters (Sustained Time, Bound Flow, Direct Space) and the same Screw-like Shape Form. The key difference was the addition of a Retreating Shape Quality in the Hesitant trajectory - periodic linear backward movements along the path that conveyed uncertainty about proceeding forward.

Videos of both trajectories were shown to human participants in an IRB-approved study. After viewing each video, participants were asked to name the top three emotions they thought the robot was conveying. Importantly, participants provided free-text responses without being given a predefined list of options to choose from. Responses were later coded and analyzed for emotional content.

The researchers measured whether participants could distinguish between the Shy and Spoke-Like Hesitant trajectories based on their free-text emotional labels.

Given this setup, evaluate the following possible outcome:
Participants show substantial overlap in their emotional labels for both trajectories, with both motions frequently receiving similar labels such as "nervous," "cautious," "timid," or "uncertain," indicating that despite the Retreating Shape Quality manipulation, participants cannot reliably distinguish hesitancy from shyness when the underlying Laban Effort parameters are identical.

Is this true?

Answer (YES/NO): NO